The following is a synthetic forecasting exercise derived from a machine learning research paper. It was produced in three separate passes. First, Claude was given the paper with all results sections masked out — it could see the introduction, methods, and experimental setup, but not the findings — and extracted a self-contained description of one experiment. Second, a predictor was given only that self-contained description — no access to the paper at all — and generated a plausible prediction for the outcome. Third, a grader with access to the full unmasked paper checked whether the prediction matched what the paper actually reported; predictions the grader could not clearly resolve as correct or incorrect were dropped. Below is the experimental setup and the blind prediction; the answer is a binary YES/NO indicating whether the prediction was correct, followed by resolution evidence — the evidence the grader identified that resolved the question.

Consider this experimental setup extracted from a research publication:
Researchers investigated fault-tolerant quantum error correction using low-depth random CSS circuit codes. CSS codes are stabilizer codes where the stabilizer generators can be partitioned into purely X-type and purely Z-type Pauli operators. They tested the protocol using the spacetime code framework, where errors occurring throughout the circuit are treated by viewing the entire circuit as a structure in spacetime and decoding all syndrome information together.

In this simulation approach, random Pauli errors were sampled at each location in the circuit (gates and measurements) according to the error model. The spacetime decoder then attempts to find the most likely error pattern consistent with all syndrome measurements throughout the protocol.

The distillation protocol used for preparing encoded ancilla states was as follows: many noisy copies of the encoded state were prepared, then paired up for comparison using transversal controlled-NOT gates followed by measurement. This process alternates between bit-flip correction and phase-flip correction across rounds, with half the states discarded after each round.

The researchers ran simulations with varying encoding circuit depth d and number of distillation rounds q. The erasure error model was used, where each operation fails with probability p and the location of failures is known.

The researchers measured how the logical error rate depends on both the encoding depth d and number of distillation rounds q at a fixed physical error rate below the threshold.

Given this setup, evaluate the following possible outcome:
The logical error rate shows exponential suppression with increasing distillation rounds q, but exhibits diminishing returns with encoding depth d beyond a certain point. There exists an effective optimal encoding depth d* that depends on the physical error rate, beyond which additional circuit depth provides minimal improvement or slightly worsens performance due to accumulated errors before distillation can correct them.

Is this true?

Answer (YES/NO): NO